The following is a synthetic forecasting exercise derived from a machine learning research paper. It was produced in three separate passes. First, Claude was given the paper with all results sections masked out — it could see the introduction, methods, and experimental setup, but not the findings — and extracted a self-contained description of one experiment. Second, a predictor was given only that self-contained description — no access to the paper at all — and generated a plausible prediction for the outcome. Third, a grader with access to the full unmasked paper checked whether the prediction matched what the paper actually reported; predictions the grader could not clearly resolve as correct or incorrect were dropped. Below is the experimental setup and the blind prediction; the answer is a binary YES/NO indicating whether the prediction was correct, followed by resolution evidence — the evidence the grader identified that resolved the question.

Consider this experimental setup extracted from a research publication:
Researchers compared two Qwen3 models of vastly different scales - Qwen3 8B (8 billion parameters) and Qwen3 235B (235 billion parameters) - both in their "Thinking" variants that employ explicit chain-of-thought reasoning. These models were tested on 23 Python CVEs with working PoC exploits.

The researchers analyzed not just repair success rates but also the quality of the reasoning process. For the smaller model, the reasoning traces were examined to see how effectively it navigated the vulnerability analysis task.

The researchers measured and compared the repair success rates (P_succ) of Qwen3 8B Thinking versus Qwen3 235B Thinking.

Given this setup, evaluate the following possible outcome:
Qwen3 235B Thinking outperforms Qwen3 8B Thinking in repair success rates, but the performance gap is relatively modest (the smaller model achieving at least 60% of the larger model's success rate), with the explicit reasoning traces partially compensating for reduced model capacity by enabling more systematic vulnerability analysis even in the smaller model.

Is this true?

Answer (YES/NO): NO